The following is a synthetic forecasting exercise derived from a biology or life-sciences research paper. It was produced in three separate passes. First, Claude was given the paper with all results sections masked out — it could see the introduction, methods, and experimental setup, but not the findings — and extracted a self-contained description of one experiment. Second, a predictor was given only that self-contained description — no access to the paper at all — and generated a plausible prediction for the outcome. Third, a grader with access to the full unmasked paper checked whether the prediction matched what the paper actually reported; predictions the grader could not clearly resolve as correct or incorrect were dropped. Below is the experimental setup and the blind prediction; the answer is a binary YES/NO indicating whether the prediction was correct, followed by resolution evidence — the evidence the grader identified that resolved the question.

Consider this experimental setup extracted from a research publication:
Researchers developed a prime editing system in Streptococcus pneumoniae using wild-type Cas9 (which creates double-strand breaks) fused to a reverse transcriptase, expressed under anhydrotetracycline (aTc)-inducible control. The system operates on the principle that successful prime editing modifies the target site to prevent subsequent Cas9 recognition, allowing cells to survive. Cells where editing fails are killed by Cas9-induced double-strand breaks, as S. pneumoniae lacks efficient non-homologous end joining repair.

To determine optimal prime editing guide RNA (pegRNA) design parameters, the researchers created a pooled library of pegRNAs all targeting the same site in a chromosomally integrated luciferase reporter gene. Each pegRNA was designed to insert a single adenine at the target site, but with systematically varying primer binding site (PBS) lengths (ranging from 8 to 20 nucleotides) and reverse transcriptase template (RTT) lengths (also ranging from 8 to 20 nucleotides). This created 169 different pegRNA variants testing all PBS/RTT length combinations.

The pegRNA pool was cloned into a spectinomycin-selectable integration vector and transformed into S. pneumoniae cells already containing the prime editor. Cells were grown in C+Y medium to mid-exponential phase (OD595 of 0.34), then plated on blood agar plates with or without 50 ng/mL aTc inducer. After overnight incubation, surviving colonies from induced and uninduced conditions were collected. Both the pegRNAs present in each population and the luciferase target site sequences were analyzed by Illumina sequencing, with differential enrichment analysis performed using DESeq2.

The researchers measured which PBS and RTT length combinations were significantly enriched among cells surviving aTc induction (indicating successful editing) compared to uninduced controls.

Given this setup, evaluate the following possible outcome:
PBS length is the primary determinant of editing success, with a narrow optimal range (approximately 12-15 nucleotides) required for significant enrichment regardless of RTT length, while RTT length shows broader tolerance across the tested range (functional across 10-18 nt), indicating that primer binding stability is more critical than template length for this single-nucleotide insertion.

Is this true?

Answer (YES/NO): NO